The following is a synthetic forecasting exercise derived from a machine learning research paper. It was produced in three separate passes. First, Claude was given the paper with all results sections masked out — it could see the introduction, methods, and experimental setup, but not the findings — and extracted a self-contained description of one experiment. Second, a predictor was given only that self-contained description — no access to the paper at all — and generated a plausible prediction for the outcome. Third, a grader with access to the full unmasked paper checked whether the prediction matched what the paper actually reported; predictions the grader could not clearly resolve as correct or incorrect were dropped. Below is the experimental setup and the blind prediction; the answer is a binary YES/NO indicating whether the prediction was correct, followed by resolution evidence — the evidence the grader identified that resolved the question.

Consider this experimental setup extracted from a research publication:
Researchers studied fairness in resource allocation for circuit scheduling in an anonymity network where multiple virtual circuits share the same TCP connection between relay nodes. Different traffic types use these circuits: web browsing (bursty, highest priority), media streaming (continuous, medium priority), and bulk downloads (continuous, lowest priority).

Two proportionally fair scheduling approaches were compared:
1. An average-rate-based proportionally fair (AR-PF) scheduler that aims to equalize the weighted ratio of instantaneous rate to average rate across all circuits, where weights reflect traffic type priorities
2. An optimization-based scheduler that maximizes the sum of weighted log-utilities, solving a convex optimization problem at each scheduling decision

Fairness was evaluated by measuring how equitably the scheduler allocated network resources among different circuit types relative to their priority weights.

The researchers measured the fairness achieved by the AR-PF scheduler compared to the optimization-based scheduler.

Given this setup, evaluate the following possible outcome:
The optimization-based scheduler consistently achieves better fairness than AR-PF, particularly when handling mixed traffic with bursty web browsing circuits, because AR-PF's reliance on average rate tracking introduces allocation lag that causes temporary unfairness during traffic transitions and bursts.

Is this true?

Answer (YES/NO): NO